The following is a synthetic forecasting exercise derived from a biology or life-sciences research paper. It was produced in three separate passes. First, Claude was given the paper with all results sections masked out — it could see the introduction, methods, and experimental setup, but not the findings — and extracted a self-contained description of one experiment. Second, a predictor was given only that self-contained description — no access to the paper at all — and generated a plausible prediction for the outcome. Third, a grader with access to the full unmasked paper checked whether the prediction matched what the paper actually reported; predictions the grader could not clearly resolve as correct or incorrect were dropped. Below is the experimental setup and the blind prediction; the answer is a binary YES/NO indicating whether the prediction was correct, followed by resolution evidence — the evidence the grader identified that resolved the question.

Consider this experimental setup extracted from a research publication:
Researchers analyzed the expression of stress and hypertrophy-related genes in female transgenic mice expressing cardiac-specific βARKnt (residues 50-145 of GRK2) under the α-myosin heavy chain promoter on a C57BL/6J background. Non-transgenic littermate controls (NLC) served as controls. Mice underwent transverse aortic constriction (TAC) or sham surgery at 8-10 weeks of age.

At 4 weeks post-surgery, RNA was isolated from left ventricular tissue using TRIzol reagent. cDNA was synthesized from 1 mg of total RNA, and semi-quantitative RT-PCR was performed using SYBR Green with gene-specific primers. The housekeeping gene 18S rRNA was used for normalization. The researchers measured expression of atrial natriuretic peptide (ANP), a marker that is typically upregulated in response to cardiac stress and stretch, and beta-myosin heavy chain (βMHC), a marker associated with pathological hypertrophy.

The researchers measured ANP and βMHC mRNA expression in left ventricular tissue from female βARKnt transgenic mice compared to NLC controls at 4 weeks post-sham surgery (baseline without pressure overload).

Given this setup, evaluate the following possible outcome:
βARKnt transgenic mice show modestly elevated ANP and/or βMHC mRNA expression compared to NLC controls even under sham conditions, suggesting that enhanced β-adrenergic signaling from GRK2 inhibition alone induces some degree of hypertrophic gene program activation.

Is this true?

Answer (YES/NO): YES